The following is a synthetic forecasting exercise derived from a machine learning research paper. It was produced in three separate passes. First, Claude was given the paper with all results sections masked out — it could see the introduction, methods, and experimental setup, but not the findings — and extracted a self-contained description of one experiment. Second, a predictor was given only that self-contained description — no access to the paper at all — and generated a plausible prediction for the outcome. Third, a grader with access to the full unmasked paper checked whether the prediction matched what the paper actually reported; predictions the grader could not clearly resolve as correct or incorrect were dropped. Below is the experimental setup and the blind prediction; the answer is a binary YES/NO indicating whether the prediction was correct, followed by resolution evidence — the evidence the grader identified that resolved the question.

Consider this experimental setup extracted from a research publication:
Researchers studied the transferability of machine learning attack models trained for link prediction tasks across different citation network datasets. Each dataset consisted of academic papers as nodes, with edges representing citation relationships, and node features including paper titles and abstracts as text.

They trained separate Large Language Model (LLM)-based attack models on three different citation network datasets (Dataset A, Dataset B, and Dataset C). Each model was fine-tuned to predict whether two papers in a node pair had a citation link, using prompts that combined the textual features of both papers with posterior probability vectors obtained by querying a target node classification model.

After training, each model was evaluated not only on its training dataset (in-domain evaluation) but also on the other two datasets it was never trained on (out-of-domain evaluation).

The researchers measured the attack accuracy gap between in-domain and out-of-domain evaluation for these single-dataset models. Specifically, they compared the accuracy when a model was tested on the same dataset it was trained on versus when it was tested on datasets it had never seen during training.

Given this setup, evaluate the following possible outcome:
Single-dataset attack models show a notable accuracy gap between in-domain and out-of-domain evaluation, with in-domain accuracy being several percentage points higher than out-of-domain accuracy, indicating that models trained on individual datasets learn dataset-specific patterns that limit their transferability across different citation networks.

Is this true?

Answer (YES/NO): YES